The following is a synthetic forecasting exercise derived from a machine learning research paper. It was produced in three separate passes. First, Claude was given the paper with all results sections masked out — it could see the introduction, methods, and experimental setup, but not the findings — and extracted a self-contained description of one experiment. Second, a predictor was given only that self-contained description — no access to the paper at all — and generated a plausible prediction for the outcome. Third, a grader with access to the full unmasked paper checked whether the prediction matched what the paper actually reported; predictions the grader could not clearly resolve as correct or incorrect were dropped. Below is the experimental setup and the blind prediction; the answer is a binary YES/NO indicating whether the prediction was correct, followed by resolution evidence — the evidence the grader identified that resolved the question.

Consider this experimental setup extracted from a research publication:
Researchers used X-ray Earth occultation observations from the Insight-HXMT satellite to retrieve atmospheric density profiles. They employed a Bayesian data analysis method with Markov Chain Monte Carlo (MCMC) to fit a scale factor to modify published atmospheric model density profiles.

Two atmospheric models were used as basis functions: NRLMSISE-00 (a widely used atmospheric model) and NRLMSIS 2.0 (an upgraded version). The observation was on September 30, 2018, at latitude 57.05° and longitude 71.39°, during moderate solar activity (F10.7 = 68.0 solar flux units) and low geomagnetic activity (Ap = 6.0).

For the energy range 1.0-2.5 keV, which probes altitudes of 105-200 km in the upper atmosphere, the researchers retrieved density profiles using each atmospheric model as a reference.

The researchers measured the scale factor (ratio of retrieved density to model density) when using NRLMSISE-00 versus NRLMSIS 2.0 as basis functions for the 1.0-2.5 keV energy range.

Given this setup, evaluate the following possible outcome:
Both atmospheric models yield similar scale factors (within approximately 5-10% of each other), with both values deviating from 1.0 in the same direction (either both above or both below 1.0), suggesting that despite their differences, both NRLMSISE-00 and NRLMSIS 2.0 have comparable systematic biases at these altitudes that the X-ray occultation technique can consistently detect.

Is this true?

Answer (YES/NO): NO